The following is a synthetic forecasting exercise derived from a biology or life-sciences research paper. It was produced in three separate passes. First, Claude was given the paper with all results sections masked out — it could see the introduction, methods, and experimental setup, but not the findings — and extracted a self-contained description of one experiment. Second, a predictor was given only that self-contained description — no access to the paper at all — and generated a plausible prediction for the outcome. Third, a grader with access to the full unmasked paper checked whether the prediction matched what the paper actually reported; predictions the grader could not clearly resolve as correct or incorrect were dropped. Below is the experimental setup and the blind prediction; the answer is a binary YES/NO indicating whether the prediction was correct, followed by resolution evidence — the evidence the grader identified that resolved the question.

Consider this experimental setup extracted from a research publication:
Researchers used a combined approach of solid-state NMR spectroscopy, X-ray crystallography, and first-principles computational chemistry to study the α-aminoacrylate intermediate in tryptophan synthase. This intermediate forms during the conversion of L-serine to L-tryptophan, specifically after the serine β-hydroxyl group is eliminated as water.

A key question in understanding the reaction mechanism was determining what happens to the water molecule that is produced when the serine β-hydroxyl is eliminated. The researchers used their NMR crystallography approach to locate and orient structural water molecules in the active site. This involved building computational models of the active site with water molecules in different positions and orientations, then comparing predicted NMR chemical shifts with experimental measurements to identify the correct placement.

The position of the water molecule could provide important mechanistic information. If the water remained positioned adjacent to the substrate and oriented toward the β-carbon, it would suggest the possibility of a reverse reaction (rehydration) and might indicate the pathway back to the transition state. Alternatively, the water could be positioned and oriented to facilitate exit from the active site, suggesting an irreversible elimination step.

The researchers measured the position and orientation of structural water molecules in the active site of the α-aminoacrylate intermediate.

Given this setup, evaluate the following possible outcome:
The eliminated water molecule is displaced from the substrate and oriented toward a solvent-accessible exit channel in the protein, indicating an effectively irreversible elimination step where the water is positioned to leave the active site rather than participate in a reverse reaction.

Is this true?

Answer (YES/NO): NO